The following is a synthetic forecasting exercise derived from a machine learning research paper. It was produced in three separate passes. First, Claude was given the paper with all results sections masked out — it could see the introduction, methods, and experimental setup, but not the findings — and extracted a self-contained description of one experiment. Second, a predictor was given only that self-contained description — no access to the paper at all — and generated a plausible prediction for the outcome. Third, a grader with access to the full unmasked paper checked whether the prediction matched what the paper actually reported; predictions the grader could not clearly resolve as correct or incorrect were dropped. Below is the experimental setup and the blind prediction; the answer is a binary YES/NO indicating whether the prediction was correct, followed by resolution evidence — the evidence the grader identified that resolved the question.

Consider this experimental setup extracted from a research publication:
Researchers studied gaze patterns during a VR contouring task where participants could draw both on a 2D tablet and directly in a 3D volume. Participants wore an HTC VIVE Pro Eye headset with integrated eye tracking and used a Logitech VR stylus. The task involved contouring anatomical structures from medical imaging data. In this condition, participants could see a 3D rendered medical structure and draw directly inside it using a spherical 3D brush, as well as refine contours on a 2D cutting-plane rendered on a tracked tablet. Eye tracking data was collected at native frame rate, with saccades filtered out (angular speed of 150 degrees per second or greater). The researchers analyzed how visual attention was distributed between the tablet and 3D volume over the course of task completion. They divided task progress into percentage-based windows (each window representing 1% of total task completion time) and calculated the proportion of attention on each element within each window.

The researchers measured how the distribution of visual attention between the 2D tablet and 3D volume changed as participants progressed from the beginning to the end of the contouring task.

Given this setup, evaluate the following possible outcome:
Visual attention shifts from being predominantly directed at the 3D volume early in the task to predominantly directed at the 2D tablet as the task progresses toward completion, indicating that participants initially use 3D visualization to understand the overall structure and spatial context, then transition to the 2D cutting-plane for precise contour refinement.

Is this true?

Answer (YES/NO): YES